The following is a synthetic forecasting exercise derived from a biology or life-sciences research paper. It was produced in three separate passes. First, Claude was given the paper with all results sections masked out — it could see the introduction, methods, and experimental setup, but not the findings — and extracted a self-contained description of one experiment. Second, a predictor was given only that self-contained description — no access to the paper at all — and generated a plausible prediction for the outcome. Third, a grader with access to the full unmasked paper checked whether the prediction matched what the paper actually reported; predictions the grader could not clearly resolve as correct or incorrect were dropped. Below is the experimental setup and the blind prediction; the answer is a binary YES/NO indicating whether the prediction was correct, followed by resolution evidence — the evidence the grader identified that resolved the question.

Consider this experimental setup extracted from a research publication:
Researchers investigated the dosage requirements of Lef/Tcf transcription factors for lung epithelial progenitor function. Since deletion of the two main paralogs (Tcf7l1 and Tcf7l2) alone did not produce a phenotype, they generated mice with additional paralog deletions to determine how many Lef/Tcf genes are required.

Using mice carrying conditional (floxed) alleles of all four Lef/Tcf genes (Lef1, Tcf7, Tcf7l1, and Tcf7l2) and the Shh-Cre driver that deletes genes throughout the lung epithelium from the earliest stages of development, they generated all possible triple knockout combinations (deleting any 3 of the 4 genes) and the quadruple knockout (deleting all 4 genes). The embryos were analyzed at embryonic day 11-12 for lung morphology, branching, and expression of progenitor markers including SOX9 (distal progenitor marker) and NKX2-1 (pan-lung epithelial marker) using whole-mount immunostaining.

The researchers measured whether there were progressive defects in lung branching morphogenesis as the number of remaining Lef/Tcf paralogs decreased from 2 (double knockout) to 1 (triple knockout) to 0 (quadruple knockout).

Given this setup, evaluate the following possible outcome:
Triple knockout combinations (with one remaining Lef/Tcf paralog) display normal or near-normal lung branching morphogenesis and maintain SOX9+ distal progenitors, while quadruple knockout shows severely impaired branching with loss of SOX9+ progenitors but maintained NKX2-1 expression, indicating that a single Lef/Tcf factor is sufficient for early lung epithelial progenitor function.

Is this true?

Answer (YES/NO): NO